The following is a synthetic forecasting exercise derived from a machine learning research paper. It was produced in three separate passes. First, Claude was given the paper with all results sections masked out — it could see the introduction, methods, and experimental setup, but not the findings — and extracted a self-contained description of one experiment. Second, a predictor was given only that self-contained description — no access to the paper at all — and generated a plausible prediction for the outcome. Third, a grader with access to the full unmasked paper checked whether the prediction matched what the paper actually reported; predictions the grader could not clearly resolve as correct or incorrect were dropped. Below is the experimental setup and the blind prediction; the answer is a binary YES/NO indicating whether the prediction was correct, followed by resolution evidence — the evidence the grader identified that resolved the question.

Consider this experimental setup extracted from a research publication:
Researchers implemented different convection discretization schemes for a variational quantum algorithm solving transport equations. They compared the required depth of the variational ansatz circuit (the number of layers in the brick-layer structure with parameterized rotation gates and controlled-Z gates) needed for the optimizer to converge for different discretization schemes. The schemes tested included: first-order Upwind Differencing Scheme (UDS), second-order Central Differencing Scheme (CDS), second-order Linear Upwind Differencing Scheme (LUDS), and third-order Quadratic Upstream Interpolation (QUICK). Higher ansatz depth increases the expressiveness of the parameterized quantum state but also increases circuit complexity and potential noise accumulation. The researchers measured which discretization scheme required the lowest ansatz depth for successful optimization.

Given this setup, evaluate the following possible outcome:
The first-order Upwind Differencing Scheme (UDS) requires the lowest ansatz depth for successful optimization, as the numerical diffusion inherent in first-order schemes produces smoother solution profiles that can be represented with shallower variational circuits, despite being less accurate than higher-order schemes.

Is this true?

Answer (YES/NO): YES